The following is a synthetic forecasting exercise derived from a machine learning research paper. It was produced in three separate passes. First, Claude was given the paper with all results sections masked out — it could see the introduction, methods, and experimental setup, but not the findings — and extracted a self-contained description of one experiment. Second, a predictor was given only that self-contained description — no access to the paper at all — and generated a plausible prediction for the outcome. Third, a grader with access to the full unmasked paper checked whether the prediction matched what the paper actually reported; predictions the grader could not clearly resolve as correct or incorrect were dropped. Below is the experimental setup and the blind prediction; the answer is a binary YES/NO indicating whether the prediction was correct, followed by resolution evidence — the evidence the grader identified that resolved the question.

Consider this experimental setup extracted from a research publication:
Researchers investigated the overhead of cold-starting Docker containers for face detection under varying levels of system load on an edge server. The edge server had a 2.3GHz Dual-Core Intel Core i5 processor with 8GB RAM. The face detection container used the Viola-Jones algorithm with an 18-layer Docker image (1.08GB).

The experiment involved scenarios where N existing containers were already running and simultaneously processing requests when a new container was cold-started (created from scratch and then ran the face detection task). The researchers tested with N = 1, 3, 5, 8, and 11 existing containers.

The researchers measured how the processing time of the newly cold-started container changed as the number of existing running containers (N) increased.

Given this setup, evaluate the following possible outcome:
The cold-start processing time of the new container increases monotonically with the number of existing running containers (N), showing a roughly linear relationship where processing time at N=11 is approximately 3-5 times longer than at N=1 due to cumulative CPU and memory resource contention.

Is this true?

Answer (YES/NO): NO